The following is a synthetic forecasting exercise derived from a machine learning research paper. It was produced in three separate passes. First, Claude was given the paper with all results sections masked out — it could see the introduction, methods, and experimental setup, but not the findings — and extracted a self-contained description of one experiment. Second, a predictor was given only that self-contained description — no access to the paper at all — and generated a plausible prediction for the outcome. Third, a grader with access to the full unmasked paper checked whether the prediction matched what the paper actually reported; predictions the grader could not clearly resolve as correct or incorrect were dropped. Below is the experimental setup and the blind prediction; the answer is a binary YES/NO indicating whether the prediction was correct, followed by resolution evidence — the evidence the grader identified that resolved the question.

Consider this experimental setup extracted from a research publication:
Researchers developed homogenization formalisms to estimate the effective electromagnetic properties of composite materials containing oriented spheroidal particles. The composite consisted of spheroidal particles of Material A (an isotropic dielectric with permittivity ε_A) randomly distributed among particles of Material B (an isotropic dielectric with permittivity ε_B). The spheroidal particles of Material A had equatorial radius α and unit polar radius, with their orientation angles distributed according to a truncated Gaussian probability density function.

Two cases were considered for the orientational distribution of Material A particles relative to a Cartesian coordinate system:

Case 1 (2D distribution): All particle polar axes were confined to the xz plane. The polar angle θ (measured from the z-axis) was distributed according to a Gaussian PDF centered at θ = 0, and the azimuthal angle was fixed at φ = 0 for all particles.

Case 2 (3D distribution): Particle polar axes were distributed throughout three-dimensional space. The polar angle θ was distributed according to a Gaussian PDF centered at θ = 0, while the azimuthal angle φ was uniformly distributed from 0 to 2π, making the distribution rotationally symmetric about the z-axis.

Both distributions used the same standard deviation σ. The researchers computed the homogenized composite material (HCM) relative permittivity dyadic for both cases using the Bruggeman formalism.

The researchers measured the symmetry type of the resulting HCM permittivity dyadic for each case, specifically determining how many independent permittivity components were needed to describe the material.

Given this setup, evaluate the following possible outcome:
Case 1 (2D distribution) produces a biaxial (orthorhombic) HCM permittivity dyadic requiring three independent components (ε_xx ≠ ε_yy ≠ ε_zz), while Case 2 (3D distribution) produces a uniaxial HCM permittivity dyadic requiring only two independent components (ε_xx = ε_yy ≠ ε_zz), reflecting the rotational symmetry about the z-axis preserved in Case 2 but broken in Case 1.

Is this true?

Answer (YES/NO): YES